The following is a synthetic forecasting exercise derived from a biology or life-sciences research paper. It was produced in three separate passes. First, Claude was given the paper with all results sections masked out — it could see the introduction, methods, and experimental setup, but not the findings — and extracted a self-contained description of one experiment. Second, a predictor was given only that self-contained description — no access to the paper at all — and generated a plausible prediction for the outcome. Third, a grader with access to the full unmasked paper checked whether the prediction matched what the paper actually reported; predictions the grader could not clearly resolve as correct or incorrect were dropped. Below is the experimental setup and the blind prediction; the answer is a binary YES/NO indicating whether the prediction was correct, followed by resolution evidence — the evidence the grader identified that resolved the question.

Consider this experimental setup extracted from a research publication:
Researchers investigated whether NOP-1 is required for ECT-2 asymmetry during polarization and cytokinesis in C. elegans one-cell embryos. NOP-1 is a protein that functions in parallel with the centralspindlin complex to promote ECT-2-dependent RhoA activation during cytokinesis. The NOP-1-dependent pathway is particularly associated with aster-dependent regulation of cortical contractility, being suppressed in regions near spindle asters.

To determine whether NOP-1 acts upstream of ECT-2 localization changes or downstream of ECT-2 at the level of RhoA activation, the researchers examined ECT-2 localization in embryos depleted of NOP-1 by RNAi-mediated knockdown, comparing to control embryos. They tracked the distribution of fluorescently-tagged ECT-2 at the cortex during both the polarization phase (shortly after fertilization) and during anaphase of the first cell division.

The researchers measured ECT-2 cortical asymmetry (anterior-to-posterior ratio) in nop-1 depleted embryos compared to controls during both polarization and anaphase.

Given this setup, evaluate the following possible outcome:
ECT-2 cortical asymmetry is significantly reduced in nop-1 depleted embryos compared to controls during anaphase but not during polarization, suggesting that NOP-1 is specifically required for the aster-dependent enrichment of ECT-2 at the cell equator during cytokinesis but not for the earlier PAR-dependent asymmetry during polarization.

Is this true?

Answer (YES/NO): NO